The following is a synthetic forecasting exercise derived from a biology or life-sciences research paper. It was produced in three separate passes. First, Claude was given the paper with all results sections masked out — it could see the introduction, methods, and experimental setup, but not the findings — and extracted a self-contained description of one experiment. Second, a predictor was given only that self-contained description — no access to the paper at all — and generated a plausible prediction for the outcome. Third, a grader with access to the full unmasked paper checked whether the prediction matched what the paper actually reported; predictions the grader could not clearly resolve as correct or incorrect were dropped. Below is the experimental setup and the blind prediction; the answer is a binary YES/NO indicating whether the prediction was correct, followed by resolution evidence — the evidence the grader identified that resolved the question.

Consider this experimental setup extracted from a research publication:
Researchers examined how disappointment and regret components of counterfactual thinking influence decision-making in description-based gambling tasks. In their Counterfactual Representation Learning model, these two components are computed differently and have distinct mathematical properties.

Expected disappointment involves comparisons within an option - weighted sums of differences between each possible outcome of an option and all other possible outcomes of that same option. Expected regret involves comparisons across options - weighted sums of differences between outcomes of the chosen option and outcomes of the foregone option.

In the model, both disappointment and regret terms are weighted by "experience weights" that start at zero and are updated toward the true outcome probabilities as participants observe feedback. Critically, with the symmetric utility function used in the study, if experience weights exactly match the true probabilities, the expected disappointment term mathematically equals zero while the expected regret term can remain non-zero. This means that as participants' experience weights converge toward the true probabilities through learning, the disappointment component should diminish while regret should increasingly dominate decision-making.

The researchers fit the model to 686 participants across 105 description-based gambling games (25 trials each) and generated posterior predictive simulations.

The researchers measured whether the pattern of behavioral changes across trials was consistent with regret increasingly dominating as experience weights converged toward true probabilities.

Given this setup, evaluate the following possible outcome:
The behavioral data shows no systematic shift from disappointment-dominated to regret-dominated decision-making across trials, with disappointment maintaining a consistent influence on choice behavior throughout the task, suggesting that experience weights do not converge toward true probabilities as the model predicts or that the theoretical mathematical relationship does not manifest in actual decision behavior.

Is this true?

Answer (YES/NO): NO